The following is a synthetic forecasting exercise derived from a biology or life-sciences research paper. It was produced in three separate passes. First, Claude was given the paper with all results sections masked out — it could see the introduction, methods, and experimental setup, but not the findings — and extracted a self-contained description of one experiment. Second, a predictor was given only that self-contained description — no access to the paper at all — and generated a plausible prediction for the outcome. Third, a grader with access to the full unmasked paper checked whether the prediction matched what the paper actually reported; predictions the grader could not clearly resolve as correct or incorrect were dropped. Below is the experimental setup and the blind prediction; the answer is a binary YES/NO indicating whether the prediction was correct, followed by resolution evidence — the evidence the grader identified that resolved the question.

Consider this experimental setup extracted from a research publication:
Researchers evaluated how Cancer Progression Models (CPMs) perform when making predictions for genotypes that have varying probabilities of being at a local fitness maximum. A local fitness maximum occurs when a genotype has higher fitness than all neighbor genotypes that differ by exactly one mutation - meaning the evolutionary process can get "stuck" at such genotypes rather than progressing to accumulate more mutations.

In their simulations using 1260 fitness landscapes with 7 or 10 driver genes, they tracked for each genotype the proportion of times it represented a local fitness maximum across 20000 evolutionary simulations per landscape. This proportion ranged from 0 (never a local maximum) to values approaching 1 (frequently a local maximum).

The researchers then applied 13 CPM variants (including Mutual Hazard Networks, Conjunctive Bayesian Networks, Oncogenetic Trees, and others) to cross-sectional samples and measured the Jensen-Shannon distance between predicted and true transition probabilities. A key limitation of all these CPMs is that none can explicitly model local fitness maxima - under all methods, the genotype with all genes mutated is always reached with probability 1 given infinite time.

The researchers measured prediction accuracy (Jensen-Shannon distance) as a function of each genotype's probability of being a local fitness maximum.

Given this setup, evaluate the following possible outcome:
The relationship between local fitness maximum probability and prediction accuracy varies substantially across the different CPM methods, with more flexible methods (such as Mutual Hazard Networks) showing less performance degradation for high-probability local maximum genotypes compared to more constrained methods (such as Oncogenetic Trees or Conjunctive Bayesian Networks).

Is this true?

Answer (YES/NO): NO